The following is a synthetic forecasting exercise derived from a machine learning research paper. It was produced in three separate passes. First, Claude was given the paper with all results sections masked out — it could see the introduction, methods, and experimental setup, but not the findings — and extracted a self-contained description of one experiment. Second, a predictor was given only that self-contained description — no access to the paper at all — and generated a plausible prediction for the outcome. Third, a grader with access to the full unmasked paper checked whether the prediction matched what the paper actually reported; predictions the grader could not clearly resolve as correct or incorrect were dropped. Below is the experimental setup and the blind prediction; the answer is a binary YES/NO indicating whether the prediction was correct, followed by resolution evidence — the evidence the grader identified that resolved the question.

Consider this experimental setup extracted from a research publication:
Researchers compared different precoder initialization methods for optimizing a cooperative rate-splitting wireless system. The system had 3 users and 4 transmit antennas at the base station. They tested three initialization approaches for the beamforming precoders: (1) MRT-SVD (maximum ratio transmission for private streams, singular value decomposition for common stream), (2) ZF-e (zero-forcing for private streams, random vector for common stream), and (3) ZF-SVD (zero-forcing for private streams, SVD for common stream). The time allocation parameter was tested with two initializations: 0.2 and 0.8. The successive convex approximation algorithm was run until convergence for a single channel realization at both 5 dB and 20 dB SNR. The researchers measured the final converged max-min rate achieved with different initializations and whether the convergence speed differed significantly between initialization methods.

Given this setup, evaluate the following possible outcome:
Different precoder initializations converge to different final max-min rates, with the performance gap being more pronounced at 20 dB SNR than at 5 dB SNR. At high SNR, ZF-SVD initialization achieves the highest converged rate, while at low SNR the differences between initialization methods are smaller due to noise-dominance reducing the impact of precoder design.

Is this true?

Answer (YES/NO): NO